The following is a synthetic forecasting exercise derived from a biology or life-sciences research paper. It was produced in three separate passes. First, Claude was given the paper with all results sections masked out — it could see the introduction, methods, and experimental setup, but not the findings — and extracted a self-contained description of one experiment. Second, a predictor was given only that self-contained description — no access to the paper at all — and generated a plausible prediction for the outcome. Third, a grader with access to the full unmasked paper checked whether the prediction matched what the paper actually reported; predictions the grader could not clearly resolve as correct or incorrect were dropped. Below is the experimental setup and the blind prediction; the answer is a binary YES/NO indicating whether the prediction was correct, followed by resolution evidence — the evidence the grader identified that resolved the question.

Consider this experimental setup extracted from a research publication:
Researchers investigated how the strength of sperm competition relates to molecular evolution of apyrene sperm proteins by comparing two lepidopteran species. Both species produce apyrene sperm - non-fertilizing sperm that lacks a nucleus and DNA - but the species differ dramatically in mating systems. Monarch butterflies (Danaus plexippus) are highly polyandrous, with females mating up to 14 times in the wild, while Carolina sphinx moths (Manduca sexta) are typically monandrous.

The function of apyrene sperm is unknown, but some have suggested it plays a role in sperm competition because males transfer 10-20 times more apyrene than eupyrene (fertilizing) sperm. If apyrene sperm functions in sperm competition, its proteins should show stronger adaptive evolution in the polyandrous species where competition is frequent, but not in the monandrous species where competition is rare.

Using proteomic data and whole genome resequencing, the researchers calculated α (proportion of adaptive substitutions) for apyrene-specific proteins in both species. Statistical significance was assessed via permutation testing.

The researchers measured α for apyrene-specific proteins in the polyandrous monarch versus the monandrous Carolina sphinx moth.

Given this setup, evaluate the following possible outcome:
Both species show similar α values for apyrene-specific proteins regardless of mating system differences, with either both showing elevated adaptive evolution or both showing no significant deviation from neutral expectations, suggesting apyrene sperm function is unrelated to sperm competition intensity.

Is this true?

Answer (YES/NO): YES